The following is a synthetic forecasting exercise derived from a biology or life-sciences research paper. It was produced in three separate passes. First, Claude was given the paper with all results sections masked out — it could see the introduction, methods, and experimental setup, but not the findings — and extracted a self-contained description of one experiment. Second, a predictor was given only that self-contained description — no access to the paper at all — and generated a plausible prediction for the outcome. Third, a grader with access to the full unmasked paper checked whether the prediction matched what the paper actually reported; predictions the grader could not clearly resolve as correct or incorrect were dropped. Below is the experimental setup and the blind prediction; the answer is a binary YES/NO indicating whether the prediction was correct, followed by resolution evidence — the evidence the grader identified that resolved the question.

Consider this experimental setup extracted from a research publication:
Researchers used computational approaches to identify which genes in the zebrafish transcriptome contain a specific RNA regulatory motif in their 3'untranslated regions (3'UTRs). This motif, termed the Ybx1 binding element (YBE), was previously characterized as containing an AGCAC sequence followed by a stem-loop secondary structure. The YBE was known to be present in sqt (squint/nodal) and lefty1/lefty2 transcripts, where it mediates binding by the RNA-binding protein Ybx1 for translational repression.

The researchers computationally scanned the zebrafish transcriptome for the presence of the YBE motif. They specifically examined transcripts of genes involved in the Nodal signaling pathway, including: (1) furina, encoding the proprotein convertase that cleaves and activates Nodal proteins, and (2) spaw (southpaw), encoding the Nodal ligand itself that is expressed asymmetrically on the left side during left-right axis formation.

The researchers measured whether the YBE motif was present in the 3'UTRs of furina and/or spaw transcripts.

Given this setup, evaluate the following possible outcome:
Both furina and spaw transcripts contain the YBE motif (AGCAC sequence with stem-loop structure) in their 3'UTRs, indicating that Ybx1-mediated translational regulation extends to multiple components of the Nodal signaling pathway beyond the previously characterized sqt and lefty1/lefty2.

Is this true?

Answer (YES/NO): NO